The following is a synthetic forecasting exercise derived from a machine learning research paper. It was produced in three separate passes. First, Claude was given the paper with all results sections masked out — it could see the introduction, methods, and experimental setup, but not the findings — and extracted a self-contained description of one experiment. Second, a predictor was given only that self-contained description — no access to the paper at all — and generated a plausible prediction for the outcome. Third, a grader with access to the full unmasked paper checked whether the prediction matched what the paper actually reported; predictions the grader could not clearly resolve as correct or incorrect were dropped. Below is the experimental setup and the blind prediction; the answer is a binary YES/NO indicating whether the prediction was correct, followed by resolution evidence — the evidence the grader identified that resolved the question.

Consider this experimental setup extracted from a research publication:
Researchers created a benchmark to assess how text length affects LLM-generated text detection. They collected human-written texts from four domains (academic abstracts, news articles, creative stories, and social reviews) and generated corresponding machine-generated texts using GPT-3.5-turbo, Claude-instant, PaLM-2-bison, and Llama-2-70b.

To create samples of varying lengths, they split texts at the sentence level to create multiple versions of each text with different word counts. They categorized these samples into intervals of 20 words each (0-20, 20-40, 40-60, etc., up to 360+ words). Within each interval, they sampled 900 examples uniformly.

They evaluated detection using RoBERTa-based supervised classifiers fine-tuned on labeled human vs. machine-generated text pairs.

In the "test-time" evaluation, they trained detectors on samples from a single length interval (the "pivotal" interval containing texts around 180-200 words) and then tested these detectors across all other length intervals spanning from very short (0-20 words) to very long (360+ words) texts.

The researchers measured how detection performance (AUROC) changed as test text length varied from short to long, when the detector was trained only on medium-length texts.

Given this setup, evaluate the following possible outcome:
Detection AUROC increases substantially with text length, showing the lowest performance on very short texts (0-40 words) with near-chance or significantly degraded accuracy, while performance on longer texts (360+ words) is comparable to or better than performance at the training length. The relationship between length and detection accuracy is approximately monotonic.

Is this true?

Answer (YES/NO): NO